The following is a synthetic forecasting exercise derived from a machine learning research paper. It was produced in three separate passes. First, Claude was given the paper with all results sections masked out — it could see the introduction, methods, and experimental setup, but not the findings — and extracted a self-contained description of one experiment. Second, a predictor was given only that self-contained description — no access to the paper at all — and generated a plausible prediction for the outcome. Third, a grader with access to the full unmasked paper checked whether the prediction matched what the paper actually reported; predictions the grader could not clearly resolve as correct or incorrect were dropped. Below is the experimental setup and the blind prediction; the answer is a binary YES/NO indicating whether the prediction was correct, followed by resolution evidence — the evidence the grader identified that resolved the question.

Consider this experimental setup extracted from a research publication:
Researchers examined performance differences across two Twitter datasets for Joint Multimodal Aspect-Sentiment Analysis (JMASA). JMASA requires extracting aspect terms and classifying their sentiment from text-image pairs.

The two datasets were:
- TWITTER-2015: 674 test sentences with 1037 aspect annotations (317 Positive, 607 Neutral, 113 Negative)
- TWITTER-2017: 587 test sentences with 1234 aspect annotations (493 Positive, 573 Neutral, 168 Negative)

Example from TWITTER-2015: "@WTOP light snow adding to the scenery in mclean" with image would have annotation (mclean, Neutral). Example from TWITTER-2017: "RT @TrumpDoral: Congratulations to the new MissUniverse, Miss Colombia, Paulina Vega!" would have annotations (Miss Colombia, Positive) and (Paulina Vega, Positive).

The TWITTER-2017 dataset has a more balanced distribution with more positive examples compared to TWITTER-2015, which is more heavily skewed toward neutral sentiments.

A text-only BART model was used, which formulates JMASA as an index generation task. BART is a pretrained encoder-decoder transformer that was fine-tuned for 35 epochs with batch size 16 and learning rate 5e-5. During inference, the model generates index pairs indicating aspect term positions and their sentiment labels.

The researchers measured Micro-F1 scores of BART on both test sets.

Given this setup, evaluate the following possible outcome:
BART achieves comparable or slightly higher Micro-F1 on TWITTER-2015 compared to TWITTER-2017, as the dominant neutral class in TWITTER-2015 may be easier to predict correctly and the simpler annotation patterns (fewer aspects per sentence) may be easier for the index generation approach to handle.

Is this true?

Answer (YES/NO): NO